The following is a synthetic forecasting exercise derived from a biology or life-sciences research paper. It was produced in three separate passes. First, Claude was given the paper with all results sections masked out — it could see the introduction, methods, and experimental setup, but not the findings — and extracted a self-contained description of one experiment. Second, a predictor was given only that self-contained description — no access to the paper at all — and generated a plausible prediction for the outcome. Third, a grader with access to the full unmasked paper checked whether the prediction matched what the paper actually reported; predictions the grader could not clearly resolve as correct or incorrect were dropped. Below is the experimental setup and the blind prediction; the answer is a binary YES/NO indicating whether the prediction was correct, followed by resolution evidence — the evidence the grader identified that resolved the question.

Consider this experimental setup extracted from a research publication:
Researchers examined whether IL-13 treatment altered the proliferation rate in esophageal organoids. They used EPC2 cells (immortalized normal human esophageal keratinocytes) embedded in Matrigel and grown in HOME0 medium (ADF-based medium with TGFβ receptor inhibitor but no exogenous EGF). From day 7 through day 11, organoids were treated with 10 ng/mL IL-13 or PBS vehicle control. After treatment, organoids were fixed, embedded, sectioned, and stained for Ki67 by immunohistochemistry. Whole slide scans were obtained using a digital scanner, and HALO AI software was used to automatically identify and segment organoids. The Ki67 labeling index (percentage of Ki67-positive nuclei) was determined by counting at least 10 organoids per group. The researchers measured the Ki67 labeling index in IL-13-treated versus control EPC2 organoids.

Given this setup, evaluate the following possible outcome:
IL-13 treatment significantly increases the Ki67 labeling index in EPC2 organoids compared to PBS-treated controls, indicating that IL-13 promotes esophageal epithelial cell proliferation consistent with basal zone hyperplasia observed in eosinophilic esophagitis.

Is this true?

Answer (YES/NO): NO